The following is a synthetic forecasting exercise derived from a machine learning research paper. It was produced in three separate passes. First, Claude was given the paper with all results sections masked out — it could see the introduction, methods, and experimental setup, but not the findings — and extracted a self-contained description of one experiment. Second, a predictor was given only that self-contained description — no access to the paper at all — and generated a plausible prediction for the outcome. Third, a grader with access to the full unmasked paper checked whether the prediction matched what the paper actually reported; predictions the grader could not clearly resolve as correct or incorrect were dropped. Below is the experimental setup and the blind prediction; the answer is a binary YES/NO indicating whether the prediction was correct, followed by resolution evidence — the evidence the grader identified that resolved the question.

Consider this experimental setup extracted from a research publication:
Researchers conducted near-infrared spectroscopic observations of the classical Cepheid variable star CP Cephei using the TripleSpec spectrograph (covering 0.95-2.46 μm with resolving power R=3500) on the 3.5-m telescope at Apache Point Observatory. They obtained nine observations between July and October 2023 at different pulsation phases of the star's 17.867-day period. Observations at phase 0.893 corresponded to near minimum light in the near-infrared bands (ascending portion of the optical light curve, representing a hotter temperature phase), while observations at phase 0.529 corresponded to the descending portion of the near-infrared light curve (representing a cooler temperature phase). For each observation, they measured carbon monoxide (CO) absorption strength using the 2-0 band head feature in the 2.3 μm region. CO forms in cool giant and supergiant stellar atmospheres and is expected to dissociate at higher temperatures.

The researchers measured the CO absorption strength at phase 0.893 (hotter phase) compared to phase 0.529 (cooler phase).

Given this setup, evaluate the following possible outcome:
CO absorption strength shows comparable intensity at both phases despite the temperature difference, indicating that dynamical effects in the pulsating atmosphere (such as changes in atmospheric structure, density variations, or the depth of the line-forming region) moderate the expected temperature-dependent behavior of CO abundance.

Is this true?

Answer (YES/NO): NO